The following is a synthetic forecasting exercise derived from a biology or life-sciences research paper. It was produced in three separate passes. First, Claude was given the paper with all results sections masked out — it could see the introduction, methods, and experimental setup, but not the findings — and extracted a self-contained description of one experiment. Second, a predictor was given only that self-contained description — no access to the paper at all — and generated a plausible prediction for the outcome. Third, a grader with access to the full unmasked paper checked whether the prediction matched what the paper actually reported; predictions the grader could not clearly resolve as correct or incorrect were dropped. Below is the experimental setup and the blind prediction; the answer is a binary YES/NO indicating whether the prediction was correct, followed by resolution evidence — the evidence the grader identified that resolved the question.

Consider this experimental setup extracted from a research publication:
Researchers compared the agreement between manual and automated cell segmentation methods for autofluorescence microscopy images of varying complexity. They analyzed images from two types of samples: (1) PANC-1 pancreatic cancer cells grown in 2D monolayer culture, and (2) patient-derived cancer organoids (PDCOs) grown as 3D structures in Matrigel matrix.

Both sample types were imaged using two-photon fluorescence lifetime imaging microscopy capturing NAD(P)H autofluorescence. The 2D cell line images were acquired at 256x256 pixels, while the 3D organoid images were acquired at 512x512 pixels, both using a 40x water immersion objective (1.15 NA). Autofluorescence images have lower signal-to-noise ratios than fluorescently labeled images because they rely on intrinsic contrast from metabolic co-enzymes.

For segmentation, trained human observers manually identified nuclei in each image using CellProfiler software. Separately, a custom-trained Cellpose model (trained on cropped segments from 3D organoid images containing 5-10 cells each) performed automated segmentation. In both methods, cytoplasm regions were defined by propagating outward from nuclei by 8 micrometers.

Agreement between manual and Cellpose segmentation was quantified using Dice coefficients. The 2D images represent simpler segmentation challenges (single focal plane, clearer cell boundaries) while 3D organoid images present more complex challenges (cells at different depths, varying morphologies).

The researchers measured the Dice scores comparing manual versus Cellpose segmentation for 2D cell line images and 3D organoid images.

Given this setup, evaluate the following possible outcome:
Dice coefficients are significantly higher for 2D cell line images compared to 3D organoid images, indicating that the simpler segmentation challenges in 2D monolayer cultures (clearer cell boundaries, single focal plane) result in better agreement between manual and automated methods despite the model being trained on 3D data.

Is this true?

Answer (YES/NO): YES